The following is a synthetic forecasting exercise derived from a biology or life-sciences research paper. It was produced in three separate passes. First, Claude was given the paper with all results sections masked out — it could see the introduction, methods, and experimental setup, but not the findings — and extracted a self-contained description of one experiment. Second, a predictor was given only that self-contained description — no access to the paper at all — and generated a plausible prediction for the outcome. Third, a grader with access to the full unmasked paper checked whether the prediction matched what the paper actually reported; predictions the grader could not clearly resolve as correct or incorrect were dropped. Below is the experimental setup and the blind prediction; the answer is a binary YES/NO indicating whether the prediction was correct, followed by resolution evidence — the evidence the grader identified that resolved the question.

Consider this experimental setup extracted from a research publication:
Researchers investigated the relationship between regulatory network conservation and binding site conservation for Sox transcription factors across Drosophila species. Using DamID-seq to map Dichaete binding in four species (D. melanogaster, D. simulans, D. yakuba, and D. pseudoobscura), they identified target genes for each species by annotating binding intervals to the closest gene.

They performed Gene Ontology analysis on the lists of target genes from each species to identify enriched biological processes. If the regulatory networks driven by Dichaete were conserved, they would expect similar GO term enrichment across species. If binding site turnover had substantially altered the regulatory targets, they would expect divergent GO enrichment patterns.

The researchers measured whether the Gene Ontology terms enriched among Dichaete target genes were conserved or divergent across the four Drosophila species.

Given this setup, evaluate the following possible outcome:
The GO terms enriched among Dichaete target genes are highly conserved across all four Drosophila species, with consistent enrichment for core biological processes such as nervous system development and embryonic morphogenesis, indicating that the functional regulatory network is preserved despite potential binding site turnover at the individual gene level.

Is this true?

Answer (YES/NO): YES